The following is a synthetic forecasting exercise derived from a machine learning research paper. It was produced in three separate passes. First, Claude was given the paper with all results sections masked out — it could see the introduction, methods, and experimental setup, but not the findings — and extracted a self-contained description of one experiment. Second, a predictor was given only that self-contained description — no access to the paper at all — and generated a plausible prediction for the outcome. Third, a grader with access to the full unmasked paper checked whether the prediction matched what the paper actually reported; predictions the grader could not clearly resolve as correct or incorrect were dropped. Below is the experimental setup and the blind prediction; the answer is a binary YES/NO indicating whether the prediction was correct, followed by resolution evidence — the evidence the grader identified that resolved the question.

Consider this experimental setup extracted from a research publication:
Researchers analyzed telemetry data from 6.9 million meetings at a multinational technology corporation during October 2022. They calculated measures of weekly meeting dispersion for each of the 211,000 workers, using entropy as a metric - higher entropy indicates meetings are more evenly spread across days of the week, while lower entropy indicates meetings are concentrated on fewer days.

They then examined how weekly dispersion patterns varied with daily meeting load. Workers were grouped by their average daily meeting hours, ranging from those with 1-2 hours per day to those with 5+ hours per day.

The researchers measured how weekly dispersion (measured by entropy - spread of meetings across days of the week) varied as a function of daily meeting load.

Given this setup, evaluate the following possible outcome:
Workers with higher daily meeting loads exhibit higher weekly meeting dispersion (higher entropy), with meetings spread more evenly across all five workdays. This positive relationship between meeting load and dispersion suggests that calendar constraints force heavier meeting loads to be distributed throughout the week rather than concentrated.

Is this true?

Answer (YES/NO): YES